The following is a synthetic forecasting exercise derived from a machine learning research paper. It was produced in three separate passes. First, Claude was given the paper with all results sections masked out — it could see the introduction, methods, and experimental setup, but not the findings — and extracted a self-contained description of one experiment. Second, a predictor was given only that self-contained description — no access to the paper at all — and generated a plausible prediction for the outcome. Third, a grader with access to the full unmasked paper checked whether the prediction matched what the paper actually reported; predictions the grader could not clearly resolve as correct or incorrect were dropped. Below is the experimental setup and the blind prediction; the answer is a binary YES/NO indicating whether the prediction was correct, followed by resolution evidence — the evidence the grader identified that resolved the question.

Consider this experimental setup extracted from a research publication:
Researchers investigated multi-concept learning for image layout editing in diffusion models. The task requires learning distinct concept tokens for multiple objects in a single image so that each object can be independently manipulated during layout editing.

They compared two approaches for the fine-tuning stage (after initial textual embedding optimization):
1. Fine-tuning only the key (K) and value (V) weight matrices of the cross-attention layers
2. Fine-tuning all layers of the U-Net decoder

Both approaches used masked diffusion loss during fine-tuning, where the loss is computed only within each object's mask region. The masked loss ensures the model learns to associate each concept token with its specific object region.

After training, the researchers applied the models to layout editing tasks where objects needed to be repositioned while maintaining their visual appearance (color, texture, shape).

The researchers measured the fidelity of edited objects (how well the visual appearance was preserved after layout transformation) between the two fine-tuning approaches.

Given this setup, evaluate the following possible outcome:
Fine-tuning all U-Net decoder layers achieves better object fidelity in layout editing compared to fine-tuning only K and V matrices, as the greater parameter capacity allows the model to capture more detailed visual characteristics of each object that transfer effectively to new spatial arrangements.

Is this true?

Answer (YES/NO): YES